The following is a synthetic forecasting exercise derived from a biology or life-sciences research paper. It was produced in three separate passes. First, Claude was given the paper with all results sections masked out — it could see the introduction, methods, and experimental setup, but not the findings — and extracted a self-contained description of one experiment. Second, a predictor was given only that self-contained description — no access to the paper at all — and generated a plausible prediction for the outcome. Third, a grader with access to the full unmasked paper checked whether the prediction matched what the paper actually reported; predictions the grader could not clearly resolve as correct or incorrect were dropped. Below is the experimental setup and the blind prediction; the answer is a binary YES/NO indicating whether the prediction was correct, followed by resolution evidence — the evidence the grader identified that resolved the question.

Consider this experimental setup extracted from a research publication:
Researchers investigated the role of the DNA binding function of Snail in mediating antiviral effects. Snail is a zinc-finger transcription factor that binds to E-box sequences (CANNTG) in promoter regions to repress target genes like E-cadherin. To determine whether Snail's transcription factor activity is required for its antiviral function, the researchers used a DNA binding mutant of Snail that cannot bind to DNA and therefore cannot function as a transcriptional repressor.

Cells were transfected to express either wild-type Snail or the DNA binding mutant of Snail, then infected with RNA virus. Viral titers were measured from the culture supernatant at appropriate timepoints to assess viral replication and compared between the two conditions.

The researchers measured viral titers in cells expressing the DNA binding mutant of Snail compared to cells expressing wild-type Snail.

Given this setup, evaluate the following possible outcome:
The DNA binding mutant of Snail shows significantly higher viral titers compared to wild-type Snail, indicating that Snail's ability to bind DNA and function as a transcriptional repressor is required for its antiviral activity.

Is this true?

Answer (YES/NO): YES